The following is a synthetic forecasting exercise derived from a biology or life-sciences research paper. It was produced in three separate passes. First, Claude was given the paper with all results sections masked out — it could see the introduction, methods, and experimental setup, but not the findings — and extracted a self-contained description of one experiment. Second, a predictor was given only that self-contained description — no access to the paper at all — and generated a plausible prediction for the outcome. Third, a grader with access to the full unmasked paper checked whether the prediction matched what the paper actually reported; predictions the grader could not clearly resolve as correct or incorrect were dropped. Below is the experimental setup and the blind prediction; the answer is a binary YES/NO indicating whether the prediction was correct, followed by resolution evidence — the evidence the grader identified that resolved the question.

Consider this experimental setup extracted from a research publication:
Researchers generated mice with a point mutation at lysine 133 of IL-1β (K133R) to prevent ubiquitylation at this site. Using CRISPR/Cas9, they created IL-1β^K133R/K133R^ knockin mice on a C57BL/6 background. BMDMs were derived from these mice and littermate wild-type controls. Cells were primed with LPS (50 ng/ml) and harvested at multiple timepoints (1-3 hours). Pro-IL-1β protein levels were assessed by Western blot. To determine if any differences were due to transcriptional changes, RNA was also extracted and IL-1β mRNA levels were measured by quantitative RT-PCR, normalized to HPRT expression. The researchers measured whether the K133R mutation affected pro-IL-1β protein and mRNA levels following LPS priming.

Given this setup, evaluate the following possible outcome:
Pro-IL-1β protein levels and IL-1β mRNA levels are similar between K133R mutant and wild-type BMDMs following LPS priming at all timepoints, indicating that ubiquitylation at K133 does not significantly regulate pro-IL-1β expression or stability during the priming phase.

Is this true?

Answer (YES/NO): NO